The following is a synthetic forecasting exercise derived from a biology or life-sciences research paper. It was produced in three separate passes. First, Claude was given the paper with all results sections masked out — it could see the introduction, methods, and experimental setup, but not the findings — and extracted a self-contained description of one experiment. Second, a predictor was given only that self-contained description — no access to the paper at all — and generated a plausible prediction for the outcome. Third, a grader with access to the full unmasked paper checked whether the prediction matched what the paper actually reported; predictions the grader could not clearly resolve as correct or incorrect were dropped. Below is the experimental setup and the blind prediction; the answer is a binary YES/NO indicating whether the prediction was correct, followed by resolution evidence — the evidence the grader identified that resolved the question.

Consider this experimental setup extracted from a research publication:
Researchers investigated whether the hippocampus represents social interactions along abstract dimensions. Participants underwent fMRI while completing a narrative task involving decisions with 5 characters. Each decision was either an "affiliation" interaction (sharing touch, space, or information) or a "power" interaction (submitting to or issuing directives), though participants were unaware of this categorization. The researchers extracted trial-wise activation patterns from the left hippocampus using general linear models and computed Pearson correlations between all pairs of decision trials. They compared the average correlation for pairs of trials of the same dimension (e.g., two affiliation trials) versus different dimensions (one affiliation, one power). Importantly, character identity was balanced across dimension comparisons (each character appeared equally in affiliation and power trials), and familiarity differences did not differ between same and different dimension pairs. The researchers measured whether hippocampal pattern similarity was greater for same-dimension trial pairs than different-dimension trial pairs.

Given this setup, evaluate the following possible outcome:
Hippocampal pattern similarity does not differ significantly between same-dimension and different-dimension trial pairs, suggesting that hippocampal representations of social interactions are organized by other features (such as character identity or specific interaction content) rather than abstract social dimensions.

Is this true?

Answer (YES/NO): NO